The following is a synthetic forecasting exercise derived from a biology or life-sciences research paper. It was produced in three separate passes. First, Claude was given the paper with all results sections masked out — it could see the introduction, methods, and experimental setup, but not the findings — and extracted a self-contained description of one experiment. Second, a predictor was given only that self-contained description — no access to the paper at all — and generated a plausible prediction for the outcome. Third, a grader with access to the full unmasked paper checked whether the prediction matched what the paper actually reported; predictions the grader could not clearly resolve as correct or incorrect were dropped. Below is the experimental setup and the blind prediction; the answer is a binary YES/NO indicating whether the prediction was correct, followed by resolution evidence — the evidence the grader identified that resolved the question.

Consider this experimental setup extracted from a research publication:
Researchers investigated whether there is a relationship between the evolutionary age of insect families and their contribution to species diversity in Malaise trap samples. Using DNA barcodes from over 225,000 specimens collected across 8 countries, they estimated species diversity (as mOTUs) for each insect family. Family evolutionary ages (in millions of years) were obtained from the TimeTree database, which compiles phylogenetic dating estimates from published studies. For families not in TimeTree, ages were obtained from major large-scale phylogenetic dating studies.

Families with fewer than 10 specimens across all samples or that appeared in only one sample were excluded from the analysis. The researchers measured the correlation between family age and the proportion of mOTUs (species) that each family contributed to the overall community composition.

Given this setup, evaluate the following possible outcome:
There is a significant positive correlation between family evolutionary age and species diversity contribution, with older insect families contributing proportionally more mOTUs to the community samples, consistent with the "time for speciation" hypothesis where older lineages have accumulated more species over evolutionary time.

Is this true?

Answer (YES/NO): NO